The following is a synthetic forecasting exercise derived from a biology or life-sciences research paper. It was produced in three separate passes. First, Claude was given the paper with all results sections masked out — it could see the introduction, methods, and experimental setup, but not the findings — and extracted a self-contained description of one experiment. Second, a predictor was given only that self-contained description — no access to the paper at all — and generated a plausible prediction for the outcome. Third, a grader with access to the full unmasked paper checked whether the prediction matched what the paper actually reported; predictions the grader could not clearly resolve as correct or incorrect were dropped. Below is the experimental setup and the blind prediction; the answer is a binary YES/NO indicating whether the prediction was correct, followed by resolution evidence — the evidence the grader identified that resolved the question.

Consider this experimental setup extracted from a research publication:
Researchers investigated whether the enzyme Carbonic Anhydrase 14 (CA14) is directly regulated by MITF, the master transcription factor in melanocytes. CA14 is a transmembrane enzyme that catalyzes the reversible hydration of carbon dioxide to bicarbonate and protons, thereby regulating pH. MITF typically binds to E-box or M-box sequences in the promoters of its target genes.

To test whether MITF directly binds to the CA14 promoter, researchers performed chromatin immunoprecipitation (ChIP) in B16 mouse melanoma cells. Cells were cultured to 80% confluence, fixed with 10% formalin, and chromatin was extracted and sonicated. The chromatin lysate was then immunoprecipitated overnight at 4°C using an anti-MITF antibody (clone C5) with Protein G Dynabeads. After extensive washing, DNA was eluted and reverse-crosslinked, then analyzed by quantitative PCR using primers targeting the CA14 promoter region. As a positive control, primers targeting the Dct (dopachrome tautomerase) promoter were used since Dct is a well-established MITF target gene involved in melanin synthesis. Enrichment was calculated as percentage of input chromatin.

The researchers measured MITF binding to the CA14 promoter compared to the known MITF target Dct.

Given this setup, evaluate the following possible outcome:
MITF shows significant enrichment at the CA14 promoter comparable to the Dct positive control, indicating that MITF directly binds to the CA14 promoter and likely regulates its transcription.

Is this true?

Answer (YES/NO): NO